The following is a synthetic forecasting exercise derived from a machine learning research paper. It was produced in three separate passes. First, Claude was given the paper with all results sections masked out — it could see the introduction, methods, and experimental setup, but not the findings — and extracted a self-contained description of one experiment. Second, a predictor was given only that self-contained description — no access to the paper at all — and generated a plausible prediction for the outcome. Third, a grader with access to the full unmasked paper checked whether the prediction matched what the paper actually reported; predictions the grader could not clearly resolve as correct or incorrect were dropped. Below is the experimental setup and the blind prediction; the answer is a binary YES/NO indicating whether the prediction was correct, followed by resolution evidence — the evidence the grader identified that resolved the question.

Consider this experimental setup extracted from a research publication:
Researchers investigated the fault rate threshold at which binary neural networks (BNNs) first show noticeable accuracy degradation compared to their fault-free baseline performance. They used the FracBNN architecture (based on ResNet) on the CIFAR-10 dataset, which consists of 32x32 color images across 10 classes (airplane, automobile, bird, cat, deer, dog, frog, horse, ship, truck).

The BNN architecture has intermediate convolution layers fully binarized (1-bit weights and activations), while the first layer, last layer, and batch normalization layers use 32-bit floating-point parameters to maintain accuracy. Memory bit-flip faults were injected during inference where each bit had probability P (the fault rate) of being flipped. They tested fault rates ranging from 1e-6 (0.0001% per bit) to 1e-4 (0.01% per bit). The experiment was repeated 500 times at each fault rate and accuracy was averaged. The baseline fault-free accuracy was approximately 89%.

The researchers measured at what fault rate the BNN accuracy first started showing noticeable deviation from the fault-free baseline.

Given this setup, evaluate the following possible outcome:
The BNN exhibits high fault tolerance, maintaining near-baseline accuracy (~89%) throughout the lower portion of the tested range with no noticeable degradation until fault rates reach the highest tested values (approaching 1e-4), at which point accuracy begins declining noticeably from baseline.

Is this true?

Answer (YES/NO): NO